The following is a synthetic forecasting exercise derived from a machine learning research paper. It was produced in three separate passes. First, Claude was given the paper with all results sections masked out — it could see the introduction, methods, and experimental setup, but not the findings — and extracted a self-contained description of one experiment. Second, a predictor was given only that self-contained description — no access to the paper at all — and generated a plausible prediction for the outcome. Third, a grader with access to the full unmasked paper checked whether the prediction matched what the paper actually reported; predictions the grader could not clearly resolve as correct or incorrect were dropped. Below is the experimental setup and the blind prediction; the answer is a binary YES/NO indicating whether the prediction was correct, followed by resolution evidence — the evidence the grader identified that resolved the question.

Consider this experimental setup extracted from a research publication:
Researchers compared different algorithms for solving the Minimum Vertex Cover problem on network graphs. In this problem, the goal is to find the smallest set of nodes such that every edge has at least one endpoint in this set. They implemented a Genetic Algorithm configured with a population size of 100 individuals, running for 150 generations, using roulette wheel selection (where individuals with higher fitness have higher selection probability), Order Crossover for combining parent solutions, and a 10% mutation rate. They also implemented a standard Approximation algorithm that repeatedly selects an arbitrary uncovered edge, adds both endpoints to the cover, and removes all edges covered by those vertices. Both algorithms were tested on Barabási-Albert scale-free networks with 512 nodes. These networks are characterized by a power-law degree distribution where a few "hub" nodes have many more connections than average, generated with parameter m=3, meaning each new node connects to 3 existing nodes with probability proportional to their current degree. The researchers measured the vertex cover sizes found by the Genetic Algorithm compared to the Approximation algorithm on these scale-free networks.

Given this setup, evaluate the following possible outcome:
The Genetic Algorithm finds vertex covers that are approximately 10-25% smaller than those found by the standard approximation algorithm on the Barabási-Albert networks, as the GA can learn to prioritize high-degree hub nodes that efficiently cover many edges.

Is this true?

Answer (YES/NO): YES